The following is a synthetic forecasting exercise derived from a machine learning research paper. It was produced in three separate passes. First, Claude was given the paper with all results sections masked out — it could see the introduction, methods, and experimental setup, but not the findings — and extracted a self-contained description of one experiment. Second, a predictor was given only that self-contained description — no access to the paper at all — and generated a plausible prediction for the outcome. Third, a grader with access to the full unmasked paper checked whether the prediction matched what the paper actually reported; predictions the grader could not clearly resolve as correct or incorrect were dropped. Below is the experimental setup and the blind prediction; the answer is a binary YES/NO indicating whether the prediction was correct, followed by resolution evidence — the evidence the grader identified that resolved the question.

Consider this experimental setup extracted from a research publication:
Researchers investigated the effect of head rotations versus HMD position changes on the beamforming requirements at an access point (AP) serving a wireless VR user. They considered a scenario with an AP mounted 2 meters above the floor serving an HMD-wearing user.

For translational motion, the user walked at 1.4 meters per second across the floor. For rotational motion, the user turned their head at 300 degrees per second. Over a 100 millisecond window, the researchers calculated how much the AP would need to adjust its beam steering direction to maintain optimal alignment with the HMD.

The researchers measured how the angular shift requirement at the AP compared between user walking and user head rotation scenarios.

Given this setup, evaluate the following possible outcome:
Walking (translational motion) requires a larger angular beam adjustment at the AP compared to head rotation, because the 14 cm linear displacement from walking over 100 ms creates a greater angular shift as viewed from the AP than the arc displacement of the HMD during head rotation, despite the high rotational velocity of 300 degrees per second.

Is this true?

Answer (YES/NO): YES